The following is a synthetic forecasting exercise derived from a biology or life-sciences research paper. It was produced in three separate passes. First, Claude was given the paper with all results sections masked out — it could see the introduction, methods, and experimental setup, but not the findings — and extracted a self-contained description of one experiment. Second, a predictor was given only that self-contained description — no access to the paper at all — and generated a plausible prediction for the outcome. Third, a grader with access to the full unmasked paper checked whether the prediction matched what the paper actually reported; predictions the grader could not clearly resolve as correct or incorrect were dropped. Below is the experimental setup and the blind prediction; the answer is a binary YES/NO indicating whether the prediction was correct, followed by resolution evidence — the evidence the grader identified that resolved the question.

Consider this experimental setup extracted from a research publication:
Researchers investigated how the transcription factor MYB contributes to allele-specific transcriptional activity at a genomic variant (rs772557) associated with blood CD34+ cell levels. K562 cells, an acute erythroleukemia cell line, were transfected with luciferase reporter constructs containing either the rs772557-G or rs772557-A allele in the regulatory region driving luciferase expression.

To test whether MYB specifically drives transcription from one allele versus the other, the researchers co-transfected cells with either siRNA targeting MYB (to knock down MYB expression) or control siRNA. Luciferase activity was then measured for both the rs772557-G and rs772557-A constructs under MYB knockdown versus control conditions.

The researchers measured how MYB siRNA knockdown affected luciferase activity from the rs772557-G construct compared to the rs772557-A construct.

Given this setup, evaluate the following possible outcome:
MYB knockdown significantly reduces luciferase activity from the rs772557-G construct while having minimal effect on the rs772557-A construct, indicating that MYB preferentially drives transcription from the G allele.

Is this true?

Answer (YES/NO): YES